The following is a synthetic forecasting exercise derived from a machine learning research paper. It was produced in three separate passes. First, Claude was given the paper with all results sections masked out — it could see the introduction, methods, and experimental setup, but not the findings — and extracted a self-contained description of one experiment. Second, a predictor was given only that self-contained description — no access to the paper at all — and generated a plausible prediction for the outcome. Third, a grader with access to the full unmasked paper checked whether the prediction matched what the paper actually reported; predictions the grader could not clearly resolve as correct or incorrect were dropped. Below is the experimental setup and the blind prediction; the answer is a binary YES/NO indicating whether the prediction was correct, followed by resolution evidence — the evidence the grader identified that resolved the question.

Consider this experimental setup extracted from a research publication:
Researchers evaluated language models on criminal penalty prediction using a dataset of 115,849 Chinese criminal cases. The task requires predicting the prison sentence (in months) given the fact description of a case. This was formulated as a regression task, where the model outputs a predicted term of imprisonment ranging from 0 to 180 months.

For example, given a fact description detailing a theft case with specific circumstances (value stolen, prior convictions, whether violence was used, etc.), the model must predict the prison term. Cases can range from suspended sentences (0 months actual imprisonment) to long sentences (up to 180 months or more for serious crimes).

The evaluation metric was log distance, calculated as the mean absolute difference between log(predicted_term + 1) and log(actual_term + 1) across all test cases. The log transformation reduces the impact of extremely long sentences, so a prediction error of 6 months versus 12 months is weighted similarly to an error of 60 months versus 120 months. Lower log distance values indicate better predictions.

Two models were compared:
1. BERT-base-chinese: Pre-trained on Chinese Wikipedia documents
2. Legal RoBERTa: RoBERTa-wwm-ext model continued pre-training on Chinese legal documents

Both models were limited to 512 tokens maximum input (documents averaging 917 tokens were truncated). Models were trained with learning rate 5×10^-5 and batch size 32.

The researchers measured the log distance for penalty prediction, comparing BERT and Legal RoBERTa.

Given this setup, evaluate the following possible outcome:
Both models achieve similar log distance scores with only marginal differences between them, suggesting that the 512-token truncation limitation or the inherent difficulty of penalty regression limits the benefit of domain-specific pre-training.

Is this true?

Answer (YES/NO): YES